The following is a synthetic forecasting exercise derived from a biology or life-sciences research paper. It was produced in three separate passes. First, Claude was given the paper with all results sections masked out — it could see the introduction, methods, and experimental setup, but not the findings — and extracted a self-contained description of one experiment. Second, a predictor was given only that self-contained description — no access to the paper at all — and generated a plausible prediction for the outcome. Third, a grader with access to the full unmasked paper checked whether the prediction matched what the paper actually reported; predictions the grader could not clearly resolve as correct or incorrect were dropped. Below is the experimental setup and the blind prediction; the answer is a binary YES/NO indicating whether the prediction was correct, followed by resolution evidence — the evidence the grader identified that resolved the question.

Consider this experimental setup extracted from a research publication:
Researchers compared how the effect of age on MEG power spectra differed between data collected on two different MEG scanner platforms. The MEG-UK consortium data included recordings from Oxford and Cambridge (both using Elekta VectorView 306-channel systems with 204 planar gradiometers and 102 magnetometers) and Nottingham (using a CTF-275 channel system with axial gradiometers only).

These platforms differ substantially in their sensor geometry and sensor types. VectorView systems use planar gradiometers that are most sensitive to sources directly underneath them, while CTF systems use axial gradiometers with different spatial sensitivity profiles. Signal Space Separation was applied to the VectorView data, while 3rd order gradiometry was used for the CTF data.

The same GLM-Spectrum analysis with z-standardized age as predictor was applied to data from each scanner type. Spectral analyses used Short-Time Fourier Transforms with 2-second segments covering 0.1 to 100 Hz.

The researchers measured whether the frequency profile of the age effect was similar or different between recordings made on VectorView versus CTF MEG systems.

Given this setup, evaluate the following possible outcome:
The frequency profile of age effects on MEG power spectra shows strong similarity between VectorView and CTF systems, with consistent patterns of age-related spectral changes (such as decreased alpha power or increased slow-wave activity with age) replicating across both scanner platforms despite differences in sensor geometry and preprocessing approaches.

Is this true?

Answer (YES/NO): YES